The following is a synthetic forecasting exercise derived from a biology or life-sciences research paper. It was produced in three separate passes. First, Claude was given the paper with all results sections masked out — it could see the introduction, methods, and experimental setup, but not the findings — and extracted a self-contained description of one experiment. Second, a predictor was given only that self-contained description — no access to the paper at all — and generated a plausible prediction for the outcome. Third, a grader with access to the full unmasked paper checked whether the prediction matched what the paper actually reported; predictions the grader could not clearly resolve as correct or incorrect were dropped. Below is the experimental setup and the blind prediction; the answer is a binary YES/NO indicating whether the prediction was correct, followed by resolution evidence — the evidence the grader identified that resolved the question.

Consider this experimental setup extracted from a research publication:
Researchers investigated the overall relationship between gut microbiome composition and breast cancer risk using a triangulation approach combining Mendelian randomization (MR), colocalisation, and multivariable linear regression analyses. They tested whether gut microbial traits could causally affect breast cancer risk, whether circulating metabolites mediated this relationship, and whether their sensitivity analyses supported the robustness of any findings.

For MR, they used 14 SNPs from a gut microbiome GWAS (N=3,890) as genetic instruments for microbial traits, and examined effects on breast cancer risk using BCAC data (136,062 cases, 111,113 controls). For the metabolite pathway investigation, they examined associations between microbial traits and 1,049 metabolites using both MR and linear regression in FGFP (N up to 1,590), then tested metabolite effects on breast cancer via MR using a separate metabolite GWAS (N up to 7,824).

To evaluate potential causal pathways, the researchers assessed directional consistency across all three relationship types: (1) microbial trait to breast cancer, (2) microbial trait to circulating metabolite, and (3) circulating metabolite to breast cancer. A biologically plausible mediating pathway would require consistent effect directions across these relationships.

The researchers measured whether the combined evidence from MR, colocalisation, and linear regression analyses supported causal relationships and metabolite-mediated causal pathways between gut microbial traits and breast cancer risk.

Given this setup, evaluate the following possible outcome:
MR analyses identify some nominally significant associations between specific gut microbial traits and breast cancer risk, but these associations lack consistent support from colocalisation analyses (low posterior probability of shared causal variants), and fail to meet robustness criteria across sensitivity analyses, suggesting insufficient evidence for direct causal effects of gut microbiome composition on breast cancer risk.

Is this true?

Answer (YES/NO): YES